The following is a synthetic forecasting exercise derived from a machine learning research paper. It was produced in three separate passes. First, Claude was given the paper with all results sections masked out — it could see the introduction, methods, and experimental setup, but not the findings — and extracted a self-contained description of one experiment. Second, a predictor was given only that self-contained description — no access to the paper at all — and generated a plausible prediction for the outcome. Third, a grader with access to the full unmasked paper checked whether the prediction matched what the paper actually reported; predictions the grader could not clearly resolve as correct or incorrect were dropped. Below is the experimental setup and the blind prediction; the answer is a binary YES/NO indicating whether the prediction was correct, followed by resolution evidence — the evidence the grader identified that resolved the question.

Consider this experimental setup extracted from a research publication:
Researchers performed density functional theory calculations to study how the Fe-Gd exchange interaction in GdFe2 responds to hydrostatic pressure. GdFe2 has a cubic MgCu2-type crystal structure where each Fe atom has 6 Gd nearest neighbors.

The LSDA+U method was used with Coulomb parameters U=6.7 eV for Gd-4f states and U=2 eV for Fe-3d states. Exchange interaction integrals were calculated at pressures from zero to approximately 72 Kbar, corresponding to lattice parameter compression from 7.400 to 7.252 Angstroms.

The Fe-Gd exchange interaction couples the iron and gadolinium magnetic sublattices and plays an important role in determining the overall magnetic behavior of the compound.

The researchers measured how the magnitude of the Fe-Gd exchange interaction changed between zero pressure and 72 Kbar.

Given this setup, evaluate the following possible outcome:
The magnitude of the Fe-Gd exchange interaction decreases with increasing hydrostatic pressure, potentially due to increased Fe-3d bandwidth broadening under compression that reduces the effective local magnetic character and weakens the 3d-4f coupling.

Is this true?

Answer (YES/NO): NO